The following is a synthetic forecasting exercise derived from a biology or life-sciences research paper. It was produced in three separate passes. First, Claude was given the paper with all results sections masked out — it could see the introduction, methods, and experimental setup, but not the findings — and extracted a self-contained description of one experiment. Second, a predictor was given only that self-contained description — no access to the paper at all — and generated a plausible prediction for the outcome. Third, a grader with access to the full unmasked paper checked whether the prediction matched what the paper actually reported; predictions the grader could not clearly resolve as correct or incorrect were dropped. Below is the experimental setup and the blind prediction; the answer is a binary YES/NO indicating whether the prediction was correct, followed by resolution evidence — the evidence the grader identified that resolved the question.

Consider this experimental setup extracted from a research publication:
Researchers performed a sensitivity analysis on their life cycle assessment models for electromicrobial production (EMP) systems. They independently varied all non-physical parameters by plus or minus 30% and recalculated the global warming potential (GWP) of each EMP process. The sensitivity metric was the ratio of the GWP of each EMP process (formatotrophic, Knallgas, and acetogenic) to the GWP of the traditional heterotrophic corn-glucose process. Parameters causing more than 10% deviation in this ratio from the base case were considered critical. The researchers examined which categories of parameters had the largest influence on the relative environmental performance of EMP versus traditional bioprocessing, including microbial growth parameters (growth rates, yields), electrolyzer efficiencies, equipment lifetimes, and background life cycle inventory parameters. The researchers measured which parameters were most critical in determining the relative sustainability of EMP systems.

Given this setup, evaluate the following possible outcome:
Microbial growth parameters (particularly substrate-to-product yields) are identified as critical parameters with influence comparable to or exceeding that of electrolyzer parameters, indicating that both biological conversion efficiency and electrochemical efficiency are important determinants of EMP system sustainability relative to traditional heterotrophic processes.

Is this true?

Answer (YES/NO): NO